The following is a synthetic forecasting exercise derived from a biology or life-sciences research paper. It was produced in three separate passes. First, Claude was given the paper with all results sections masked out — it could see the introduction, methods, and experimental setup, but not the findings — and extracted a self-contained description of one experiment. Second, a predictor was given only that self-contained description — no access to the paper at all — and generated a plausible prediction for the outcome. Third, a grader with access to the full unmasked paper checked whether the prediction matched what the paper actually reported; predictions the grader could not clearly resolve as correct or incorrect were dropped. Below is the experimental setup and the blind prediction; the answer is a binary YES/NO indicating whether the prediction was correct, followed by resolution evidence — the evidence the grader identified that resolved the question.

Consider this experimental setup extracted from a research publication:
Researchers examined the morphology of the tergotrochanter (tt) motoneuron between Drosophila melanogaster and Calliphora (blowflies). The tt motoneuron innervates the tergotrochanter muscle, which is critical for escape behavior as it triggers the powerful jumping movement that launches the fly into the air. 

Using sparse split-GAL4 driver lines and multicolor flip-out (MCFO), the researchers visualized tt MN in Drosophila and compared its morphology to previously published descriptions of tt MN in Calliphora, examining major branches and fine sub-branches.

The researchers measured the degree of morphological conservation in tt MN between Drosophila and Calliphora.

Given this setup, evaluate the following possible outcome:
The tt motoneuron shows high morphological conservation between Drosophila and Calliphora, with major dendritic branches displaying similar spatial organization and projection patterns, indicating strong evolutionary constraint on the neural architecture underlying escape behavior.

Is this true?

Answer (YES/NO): YES